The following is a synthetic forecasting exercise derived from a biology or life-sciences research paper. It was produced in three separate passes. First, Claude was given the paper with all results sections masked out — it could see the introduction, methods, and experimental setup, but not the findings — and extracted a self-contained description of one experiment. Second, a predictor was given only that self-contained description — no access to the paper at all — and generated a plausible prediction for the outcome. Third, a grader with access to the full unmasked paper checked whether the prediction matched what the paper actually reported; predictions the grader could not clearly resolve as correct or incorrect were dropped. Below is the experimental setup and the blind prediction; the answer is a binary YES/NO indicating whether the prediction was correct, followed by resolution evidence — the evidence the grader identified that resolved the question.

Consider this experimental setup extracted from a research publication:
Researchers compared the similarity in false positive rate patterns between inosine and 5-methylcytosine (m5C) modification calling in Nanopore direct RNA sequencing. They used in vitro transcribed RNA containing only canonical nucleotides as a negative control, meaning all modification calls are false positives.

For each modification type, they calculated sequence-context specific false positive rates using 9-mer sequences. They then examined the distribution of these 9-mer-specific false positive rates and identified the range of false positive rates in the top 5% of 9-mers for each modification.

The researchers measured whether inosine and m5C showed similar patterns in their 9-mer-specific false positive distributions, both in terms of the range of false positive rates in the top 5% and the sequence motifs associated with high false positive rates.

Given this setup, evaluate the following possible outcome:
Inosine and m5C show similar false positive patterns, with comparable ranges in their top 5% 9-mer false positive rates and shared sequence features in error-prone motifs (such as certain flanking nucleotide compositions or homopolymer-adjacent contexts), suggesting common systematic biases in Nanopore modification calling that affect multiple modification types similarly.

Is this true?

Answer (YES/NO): YES